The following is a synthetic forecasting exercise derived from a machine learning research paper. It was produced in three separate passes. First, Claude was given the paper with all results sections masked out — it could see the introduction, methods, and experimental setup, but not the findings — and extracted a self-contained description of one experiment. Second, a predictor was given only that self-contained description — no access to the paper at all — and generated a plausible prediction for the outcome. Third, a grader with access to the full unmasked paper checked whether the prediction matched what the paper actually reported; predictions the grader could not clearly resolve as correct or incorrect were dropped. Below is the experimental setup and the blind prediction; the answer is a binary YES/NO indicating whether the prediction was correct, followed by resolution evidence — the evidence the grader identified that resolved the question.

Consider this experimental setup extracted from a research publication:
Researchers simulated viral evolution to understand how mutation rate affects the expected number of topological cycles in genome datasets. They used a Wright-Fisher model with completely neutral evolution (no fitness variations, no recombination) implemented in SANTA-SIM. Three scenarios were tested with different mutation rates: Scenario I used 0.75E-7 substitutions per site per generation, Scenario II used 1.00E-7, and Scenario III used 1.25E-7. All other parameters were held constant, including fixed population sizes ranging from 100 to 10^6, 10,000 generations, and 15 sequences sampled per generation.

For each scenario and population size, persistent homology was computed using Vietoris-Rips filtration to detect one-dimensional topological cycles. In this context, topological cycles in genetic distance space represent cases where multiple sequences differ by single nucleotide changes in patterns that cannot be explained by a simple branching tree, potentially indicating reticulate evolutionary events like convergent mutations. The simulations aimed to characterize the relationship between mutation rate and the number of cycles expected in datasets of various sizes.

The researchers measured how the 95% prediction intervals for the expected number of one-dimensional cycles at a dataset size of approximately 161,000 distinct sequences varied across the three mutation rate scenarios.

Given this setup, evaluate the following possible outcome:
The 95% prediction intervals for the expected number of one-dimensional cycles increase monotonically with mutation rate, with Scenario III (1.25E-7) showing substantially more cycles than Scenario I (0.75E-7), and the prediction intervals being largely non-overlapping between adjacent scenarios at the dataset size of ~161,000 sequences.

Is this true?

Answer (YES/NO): NO